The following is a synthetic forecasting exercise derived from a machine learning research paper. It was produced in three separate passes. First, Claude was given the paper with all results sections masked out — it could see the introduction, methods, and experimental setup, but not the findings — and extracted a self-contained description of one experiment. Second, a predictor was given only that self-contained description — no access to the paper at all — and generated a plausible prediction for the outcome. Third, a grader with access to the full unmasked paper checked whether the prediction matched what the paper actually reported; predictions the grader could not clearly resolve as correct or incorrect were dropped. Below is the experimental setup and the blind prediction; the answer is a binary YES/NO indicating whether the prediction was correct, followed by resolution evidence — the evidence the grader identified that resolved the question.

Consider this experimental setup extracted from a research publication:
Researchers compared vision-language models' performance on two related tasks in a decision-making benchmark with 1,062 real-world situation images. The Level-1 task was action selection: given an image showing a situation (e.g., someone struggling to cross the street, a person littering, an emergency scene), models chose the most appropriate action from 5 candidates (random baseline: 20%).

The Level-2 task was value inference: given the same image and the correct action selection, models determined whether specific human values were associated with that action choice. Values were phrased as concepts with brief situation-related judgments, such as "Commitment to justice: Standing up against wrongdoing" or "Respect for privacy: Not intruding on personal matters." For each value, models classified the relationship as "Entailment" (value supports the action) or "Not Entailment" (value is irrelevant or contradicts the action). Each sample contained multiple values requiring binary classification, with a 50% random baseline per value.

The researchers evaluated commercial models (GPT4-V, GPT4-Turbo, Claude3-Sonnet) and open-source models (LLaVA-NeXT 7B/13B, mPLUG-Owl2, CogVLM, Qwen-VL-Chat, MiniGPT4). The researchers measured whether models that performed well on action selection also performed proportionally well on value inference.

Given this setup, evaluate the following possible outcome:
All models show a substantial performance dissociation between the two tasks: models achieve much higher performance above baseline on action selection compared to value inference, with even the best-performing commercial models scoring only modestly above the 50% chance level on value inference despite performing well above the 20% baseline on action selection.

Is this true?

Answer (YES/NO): NO